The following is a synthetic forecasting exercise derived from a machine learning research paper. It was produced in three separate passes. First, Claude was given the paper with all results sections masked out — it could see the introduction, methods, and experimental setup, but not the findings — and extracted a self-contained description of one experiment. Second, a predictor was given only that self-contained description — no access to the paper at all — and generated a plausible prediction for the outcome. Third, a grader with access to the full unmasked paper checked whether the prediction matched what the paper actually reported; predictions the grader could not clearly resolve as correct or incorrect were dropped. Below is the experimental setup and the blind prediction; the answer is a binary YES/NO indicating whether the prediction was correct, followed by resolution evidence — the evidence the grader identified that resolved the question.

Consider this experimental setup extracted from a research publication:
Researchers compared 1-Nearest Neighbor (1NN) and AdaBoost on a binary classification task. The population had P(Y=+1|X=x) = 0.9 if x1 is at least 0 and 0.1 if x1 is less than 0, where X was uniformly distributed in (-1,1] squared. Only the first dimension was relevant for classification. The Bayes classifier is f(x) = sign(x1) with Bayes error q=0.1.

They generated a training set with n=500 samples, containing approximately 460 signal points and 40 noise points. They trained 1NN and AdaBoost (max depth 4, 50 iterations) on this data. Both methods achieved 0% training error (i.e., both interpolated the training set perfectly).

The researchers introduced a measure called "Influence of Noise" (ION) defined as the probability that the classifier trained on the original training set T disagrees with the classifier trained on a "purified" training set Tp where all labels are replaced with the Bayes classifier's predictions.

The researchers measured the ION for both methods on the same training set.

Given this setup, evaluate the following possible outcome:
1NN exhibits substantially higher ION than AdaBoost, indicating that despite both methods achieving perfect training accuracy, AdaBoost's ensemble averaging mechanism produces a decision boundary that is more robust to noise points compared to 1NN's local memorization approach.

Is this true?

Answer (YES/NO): YES